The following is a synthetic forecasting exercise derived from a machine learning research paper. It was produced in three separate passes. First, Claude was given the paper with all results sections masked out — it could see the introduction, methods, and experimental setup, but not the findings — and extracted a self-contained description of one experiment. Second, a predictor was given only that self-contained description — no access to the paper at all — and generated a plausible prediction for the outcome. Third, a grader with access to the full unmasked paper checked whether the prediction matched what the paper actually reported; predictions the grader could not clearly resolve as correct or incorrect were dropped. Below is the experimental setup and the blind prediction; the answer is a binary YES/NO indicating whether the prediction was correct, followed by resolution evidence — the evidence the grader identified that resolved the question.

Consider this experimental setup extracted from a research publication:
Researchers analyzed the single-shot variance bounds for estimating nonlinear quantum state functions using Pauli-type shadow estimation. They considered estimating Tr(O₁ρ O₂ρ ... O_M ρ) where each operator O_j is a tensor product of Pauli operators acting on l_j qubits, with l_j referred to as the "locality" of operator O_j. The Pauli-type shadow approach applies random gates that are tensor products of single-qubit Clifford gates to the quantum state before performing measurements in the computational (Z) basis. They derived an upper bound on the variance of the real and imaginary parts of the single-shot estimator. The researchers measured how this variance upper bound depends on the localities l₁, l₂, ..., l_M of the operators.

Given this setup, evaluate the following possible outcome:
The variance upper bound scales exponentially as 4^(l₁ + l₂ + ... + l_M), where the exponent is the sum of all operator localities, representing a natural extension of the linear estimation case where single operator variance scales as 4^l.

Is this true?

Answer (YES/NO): YES